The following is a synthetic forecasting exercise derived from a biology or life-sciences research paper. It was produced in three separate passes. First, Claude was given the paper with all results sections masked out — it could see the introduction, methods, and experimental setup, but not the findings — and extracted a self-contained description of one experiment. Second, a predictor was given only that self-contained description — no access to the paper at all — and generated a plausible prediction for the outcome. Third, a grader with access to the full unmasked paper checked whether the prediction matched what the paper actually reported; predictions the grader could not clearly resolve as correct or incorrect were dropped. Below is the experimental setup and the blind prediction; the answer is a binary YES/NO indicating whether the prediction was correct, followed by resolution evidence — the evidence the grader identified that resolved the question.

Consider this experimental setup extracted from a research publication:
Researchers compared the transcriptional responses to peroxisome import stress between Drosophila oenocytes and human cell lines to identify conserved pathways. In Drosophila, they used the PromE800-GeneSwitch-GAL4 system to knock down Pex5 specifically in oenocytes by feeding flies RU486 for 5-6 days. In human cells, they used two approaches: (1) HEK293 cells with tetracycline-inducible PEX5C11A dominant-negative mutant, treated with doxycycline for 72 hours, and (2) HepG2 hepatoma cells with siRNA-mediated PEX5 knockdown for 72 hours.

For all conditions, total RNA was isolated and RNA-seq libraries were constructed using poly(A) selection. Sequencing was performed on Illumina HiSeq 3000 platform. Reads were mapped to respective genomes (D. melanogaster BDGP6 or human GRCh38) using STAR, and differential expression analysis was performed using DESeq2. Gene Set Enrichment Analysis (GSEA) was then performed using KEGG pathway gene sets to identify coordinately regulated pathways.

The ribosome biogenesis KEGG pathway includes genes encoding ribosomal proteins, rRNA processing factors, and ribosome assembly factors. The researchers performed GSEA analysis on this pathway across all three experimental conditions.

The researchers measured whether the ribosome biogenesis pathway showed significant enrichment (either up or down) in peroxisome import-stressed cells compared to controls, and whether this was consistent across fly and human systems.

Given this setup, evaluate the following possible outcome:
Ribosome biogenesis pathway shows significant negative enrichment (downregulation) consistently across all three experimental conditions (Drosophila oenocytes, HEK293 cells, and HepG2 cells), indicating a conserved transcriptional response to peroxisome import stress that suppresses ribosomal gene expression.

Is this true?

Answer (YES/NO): NO